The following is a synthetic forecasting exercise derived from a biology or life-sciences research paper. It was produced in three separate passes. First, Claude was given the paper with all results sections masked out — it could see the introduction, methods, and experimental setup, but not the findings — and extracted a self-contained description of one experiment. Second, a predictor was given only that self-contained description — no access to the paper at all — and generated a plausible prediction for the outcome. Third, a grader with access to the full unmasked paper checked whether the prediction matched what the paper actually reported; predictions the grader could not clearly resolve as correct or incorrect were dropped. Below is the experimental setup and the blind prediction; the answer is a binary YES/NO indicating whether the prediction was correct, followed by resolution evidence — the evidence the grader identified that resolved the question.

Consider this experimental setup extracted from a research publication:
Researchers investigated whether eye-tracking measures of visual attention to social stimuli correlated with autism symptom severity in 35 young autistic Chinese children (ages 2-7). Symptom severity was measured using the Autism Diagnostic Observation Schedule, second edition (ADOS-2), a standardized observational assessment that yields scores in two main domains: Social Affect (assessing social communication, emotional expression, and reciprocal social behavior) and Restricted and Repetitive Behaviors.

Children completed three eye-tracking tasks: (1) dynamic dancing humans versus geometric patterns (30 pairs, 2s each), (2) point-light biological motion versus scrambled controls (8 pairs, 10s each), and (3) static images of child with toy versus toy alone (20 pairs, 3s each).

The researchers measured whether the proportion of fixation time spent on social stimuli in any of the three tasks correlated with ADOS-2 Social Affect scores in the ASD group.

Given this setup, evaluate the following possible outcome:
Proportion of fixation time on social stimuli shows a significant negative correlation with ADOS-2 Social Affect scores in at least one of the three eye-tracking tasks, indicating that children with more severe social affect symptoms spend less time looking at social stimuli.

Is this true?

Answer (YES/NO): YES